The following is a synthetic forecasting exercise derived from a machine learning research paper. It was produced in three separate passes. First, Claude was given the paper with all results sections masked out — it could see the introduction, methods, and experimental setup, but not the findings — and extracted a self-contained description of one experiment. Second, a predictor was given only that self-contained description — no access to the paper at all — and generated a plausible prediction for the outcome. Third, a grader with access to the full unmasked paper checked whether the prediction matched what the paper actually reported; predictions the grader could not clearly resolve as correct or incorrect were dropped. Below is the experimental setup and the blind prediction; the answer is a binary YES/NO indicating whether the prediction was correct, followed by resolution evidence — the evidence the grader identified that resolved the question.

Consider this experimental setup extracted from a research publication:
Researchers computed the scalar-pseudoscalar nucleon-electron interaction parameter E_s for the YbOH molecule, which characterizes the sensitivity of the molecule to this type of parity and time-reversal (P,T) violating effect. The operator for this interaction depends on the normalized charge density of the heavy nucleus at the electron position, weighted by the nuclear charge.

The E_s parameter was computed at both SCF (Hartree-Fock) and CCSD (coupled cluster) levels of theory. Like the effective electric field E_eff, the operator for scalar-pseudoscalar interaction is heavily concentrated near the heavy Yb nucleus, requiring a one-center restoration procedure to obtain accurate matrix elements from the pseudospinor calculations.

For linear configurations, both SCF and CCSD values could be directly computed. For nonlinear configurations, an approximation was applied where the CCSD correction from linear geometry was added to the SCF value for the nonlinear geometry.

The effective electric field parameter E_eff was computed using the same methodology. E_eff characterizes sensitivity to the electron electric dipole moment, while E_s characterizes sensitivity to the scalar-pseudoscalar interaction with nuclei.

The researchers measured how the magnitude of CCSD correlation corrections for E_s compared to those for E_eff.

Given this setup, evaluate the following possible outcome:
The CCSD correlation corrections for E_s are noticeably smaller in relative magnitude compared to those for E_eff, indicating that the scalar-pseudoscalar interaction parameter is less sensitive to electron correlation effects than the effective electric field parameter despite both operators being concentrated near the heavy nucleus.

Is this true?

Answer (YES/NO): YES